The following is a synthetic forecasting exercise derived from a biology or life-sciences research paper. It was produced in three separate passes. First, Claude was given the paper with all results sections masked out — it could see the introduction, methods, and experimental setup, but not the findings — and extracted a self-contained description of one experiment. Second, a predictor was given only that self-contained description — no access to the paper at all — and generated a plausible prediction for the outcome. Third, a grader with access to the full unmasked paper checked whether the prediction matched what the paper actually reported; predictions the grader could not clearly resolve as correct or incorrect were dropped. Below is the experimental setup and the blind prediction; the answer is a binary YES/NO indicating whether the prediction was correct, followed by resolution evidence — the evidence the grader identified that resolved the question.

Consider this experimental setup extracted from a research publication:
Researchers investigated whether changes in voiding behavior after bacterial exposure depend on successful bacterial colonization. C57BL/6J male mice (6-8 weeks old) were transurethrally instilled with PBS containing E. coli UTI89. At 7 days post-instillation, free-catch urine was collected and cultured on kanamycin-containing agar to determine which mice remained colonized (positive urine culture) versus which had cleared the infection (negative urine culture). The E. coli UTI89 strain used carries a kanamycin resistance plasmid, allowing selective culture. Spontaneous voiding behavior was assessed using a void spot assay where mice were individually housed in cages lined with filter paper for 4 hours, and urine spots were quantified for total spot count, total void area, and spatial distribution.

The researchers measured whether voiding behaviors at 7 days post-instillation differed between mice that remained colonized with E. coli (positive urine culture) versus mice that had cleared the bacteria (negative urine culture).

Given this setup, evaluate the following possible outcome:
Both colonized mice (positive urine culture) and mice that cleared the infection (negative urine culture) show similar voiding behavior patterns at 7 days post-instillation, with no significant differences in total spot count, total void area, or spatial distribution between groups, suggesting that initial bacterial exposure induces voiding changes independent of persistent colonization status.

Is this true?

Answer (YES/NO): YES